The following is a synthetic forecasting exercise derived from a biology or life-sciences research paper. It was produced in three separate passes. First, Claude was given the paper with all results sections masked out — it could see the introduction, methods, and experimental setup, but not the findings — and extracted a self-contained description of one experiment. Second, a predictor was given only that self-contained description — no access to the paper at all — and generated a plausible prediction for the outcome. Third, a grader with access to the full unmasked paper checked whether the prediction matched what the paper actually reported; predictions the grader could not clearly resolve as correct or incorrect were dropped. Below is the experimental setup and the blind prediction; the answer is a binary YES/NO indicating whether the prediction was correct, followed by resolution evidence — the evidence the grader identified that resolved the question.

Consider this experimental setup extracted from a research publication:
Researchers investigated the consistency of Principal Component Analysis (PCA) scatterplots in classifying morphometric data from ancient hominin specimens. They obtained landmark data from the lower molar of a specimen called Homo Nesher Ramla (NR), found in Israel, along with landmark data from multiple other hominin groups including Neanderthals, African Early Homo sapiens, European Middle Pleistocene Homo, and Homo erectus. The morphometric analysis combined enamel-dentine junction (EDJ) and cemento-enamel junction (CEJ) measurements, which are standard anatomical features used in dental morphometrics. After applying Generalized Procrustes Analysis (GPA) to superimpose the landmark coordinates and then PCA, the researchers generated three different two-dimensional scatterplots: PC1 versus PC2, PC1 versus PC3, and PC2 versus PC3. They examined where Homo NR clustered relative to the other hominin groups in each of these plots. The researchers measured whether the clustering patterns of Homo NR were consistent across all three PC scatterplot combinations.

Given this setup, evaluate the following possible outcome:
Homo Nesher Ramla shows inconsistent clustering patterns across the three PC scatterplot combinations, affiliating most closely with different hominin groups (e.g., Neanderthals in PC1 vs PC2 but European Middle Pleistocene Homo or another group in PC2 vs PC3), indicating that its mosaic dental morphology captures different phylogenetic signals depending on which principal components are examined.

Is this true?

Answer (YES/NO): YES